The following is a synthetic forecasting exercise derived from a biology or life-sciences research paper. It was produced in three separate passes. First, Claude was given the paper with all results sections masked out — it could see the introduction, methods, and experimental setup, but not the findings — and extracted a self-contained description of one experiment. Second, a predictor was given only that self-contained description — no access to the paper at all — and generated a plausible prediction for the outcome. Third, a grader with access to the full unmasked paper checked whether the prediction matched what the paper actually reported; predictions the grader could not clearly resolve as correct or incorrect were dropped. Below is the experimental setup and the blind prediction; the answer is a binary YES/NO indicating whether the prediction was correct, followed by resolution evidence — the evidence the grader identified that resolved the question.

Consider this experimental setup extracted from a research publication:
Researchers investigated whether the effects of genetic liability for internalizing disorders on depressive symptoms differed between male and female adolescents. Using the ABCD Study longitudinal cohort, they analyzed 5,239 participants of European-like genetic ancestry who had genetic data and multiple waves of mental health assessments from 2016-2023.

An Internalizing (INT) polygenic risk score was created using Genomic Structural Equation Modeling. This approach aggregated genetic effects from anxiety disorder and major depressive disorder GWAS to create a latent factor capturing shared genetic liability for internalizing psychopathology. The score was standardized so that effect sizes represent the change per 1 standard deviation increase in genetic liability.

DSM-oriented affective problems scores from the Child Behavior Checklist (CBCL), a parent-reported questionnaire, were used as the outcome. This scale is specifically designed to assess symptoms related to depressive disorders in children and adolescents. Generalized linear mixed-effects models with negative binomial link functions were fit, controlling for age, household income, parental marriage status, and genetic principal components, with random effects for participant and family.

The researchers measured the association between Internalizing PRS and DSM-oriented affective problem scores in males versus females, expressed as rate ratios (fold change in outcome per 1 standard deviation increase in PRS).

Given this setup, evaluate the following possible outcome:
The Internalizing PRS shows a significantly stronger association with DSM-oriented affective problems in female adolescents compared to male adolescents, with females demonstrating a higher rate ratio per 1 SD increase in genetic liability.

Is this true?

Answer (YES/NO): YES